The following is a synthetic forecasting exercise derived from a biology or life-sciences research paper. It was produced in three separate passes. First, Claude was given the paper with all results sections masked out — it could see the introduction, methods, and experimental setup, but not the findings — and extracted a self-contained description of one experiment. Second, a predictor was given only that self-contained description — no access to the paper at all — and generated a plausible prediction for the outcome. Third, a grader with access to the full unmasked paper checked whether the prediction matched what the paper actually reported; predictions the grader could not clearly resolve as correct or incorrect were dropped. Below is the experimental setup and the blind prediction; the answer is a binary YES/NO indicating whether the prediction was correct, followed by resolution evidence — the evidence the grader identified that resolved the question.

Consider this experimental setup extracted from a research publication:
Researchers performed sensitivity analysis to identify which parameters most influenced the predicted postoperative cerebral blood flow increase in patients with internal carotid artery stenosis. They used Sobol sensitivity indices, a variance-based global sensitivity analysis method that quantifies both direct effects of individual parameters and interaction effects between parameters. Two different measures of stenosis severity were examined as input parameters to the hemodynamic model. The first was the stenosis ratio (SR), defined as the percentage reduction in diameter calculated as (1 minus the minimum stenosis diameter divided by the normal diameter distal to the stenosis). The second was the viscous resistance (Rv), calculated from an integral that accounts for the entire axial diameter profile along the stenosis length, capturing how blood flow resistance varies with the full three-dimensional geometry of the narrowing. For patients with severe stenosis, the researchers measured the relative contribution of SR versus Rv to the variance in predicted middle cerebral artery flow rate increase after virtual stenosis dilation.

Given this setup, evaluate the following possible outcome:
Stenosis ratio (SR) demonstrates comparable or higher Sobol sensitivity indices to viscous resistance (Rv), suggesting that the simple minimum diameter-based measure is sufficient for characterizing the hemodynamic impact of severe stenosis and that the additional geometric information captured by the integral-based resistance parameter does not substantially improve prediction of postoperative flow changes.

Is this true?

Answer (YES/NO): NO